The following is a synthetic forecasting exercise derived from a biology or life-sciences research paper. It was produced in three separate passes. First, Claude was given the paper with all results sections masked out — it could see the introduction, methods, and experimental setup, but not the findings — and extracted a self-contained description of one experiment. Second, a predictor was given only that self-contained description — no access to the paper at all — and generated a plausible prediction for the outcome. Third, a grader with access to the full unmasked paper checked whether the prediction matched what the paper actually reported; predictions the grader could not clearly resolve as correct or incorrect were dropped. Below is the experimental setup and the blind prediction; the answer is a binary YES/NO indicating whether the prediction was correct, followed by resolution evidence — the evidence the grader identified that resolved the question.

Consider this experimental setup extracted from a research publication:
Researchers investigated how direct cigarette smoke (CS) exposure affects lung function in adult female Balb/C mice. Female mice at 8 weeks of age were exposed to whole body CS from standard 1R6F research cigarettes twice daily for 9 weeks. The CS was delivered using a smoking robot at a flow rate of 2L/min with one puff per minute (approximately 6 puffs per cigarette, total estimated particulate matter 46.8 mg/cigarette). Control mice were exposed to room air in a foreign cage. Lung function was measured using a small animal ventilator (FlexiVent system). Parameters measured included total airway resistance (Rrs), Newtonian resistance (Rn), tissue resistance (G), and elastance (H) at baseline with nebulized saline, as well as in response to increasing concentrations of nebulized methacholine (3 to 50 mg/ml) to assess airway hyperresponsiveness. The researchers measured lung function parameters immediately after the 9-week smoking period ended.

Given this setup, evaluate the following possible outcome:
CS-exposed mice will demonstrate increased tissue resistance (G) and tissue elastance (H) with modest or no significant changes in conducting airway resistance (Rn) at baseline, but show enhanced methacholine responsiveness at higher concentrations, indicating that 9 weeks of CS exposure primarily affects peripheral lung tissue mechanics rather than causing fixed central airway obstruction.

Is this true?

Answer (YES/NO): NO